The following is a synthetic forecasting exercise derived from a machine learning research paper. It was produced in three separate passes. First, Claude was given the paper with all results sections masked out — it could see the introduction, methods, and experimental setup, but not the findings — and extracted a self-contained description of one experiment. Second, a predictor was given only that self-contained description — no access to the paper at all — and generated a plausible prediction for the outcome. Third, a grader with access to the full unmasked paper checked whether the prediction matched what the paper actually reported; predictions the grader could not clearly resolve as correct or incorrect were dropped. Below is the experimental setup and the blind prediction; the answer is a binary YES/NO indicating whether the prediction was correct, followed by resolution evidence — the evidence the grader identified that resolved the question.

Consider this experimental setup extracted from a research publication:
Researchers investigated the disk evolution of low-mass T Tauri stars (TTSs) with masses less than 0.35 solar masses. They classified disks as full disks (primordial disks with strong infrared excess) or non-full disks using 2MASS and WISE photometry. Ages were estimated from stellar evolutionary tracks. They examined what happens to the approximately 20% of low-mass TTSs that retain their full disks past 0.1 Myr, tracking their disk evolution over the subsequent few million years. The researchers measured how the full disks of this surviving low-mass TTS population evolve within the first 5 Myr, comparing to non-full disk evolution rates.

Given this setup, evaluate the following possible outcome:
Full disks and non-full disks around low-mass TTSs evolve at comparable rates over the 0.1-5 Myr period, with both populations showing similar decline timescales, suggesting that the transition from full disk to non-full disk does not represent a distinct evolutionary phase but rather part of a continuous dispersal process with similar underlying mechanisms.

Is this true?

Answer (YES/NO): YES